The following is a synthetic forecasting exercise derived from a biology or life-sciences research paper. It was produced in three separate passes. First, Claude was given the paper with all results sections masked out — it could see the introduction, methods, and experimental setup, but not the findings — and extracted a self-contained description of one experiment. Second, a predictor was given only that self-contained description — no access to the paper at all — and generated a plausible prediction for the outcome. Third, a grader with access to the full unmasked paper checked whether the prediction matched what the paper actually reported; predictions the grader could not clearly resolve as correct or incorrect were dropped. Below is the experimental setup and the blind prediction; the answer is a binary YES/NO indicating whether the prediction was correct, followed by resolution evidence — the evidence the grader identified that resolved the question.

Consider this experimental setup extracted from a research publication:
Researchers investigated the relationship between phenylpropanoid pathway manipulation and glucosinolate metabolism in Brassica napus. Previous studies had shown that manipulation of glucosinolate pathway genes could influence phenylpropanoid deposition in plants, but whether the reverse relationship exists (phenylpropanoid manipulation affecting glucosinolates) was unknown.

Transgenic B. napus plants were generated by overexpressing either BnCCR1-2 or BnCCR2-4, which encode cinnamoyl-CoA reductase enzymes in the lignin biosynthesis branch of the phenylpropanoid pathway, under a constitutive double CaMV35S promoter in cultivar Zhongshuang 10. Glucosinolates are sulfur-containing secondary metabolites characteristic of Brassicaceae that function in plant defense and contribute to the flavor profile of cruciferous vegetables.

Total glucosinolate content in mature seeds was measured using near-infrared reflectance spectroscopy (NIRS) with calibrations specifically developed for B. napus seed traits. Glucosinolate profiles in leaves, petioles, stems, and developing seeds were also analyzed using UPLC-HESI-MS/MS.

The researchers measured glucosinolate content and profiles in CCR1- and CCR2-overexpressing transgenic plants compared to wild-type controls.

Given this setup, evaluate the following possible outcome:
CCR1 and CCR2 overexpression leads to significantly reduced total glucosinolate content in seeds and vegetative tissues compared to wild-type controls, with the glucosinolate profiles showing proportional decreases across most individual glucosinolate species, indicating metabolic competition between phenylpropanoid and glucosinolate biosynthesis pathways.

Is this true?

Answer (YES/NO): NO